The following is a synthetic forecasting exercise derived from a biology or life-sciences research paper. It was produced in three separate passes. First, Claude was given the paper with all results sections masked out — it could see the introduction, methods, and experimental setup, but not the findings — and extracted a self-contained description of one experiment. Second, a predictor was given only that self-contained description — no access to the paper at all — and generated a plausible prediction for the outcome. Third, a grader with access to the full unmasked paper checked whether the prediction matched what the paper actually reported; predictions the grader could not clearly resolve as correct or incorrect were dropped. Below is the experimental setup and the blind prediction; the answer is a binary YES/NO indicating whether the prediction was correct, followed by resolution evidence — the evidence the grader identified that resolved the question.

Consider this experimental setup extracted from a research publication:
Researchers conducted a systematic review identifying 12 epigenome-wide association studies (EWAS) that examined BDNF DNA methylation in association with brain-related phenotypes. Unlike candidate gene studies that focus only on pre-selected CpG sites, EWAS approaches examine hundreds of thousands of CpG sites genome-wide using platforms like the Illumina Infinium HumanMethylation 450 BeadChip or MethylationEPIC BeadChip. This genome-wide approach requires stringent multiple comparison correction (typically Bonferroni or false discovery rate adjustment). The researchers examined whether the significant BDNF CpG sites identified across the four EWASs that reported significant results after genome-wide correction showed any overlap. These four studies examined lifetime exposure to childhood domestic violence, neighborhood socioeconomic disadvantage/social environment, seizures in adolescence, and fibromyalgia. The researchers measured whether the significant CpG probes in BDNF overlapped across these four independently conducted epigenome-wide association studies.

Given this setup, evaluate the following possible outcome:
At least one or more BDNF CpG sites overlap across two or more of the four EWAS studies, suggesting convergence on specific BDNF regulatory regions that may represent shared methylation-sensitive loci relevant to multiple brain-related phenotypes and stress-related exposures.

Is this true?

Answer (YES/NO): NO